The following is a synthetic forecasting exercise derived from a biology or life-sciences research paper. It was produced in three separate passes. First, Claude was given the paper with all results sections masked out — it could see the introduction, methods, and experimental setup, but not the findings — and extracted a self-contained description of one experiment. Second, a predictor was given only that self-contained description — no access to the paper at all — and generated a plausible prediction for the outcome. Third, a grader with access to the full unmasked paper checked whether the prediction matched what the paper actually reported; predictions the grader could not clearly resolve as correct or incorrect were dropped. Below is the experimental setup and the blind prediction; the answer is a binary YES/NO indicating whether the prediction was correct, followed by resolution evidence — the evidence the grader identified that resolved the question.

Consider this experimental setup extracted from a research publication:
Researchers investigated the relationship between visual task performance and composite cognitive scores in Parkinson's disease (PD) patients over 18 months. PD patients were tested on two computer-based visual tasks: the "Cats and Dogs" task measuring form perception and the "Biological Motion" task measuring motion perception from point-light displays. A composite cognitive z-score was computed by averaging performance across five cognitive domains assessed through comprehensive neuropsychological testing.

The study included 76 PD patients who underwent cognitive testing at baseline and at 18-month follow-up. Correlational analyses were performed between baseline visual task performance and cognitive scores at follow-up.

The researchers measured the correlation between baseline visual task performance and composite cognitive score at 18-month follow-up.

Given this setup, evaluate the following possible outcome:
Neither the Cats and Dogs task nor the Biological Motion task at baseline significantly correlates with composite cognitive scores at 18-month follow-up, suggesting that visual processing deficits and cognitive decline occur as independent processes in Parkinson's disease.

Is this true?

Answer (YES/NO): NO